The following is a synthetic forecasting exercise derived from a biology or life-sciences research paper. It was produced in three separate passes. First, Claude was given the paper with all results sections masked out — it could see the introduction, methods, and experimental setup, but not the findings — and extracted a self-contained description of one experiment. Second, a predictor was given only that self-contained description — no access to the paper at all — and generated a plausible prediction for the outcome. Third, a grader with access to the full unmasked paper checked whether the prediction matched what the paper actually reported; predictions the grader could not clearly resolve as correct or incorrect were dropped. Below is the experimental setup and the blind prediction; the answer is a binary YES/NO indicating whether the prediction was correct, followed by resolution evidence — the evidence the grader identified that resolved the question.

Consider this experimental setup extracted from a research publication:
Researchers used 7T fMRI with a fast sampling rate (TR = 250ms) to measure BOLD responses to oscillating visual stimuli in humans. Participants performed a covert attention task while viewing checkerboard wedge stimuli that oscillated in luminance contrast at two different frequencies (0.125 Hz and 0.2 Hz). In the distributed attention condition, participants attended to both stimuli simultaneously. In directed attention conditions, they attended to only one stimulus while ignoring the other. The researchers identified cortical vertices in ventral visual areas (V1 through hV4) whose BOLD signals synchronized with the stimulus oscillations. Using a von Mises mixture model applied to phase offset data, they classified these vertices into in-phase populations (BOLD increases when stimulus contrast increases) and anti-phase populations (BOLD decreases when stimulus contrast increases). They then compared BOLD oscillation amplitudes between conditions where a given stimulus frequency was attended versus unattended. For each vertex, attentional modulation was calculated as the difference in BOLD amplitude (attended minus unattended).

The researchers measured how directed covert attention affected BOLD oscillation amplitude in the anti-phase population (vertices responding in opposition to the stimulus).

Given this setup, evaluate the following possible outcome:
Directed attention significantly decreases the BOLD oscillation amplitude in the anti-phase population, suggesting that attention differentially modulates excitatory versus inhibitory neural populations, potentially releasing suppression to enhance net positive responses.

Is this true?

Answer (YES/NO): NO